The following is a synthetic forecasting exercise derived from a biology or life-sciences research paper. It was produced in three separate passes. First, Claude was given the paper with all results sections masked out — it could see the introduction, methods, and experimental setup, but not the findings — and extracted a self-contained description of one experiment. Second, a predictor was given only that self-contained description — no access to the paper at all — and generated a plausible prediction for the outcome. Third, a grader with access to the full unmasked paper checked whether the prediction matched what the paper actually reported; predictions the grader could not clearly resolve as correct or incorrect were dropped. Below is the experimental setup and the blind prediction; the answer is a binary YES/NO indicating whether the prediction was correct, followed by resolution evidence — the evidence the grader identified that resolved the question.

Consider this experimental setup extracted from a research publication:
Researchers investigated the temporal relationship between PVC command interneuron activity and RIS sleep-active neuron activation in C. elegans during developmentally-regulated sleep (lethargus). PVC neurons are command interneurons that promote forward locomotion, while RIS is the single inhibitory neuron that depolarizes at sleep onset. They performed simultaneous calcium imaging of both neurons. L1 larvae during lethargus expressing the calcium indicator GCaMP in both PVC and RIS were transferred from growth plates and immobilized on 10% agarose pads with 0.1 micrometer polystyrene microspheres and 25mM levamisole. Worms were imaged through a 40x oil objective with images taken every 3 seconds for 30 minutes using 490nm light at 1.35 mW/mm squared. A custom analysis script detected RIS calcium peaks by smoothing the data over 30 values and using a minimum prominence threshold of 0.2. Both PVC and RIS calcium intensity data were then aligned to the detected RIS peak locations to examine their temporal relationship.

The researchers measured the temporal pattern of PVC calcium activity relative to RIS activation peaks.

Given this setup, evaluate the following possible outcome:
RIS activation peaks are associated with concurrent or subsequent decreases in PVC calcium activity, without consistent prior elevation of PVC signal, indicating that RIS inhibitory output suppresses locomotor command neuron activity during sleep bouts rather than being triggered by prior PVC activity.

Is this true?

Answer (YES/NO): NO